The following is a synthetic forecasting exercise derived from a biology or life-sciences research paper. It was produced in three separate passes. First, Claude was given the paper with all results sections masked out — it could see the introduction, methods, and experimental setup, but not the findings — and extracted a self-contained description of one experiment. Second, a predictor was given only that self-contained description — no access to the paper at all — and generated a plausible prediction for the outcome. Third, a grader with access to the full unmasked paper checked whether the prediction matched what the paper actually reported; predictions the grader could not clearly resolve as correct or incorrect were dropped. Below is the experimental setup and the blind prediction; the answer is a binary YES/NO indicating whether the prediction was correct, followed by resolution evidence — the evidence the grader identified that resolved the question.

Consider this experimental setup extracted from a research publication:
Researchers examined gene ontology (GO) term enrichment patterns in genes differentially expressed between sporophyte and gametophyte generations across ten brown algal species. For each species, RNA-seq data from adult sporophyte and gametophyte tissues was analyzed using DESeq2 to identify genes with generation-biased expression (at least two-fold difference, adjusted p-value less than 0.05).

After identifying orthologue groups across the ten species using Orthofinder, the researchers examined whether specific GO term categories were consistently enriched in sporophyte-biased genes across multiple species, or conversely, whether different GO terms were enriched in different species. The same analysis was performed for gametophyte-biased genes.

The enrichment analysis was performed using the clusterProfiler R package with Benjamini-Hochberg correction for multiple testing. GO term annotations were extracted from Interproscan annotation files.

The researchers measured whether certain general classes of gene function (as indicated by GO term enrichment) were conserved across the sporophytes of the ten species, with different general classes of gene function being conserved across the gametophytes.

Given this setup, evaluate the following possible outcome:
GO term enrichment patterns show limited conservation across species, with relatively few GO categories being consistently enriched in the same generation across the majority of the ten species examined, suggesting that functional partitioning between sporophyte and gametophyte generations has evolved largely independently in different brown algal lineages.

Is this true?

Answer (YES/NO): NO